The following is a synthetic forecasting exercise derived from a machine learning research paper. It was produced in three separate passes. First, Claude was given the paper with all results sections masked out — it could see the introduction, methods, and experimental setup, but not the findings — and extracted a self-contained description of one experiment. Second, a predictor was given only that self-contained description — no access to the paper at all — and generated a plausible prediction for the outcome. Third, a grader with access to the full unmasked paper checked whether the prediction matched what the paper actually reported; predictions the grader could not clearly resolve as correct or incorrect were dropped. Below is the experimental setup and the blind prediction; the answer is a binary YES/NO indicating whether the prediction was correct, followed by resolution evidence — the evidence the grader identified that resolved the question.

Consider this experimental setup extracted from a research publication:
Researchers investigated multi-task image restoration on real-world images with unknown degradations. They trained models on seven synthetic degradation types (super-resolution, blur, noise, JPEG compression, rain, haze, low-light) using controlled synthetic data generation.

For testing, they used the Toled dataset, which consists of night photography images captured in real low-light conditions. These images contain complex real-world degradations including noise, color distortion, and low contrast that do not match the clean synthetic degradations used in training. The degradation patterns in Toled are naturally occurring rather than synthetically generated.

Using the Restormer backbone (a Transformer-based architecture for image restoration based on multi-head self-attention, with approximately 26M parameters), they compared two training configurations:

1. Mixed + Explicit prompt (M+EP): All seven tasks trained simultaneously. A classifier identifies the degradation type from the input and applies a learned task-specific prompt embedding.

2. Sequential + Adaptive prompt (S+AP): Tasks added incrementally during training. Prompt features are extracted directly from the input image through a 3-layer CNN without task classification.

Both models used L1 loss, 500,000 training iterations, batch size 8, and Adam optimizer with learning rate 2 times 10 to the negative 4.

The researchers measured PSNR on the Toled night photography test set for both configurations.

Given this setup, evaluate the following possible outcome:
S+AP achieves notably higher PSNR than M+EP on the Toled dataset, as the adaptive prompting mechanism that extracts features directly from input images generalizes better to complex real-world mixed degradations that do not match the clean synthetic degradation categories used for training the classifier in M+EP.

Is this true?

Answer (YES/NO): YES